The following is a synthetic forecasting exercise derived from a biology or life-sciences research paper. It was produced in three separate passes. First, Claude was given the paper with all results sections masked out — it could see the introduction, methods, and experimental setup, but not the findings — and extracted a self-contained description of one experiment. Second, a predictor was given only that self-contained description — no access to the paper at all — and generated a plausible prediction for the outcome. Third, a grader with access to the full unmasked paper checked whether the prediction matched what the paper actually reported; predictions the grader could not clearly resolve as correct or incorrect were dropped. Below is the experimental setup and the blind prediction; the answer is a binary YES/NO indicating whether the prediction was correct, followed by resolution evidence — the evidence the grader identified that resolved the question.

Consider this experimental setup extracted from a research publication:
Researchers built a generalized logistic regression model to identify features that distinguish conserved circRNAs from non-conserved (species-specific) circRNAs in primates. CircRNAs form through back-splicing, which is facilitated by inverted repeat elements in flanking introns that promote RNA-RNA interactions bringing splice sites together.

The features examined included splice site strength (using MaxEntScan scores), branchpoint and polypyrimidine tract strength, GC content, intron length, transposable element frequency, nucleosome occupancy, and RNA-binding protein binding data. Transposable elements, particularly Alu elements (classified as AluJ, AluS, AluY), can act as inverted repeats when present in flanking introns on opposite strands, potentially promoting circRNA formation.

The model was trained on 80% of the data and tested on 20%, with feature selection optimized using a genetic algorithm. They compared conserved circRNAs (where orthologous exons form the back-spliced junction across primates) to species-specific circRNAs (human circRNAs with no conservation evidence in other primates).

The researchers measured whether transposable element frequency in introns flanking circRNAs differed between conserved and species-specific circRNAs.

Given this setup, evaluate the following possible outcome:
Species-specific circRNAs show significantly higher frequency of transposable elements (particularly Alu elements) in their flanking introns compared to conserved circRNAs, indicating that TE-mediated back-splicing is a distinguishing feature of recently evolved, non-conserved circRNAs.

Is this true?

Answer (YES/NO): NO